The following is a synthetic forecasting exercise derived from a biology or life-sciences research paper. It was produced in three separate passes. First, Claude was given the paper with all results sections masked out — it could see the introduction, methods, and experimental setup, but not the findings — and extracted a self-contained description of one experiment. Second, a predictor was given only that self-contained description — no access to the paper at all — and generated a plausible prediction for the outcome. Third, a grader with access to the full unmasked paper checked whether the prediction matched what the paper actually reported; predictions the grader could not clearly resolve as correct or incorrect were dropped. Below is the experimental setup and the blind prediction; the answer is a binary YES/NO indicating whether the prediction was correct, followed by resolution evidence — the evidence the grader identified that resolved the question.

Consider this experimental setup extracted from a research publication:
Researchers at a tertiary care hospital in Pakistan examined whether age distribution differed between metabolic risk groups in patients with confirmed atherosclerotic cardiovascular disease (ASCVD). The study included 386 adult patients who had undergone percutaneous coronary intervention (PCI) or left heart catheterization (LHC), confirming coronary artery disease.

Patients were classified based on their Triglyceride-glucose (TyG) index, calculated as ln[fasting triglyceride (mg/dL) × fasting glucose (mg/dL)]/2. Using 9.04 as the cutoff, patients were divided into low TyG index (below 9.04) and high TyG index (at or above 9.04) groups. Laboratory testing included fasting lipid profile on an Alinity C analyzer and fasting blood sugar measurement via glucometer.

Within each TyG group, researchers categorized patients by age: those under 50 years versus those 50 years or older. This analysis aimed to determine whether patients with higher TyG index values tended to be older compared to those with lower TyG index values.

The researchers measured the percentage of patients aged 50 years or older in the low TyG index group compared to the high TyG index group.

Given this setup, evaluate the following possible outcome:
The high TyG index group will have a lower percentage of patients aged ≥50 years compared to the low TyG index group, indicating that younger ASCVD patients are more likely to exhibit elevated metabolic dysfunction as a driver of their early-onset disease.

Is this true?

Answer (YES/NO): NO